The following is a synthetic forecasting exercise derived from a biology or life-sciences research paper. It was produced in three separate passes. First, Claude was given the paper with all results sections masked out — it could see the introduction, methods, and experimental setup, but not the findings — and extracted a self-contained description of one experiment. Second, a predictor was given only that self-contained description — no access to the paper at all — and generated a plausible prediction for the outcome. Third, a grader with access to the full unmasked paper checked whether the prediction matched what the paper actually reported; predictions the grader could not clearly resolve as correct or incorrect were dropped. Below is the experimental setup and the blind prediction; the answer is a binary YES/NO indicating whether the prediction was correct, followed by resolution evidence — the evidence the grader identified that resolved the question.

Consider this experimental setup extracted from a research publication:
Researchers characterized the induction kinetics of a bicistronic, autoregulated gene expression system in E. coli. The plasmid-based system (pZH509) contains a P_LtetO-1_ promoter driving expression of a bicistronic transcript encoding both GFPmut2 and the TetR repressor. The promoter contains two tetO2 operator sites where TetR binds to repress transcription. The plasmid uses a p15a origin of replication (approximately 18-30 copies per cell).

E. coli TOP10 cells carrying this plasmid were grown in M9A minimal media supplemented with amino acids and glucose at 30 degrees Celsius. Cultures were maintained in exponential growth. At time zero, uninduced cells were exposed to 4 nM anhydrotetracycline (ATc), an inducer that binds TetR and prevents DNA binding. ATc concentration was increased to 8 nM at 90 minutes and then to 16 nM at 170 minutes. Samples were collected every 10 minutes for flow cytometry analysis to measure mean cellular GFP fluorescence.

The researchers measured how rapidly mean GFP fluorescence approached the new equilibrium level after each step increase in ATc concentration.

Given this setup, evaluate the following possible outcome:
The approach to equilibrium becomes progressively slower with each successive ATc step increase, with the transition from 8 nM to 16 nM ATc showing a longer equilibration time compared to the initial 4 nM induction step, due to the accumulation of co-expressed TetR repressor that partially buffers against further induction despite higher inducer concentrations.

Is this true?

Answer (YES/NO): NO